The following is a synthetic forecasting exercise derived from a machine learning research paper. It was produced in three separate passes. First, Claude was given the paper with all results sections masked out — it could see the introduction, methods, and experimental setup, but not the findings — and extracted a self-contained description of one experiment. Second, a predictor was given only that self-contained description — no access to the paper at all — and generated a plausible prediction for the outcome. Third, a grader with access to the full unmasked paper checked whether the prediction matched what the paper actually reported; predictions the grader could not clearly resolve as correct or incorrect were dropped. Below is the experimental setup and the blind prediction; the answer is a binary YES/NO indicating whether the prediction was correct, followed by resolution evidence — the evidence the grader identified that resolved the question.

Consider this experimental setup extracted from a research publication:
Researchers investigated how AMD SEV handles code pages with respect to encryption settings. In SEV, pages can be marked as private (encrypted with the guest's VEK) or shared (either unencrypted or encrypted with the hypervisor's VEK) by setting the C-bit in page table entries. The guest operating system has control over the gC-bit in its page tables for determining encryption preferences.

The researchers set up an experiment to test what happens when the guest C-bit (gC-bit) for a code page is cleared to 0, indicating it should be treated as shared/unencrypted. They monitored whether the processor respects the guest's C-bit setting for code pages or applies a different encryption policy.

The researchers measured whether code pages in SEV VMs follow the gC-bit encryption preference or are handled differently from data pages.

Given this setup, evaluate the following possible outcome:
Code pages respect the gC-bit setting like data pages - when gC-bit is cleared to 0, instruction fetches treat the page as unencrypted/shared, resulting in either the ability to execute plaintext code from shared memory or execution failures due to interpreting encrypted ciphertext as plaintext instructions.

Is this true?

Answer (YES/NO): NO